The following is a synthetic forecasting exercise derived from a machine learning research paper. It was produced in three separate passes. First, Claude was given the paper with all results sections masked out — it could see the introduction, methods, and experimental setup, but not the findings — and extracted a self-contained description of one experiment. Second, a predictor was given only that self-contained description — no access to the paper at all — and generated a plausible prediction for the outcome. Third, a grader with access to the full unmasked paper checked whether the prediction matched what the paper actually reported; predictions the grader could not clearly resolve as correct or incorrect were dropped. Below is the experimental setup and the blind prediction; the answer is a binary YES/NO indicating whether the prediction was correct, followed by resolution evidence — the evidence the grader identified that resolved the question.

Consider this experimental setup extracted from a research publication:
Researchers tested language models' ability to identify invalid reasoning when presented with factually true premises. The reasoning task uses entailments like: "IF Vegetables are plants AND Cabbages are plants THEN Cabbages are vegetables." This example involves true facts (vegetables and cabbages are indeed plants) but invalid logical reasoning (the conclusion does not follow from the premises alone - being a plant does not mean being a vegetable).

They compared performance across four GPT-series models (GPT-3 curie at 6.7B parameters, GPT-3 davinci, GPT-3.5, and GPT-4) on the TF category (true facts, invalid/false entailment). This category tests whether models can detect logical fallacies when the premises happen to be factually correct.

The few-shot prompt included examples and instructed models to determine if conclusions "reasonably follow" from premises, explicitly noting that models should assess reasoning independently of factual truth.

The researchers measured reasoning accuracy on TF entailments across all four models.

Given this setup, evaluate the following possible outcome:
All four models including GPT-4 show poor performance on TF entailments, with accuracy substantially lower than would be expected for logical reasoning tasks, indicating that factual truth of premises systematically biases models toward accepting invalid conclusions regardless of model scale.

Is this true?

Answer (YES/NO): NO